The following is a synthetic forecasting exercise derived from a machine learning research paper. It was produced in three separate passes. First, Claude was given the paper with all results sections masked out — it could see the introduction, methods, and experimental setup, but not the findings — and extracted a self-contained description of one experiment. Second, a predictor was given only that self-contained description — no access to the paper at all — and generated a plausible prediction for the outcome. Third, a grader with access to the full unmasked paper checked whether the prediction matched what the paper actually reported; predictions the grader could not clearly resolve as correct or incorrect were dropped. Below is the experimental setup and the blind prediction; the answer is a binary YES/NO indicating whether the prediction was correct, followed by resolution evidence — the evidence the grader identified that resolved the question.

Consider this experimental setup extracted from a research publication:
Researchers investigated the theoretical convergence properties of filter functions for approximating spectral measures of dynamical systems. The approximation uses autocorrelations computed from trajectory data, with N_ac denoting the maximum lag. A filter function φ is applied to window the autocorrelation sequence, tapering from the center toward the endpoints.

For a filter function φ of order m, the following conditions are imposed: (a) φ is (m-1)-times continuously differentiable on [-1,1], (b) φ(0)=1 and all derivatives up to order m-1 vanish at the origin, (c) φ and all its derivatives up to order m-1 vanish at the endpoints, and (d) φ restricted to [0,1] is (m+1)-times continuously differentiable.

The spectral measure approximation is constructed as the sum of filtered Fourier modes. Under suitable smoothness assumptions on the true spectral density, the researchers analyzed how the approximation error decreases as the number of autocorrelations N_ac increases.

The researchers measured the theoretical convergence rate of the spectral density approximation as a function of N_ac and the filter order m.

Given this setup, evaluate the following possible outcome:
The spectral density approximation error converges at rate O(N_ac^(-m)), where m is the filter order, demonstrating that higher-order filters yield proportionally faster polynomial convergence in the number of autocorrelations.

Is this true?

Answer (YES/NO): NO